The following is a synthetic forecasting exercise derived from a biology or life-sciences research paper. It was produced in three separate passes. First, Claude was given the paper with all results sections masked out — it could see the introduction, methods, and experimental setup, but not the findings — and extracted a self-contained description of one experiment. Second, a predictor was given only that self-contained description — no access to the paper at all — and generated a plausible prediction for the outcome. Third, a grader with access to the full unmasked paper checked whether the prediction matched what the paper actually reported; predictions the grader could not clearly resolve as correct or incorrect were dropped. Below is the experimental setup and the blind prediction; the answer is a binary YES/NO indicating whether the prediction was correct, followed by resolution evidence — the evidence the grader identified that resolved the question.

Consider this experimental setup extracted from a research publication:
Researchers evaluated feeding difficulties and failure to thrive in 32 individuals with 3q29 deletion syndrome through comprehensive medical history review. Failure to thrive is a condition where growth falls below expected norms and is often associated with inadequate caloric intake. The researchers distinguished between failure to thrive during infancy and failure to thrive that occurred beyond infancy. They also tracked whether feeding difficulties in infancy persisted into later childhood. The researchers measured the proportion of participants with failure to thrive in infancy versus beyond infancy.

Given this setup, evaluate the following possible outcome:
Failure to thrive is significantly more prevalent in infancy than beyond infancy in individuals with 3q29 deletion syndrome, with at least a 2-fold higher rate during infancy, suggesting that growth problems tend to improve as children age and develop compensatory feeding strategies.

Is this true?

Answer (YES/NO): NO